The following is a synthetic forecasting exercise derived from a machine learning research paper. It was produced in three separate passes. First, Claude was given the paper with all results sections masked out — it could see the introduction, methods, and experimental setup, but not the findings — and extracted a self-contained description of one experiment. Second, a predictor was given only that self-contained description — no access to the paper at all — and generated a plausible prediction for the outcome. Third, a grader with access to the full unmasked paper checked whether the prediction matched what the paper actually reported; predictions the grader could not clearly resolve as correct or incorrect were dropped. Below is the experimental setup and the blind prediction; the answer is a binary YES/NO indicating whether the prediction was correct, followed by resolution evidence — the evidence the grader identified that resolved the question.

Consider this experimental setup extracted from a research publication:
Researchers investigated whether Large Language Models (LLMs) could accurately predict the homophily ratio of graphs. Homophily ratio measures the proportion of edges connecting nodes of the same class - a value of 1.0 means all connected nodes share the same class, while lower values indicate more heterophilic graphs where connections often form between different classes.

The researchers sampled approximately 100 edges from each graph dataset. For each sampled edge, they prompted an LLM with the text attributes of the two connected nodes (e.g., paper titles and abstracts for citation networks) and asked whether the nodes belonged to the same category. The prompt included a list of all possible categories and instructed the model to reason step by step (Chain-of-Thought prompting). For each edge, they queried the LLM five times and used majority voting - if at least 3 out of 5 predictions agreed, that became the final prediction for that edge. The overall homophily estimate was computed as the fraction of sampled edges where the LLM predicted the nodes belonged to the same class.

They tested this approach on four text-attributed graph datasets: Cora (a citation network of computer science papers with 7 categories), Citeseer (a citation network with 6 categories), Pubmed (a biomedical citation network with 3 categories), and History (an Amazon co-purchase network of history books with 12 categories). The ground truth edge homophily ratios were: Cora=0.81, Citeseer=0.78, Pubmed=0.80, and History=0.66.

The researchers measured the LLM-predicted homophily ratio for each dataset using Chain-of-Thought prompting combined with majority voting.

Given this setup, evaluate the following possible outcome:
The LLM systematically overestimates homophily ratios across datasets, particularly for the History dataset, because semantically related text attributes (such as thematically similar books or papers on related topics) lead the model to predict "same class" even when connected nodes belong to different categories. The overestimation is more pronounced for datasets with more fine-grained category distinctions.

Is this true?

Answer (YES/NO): NO